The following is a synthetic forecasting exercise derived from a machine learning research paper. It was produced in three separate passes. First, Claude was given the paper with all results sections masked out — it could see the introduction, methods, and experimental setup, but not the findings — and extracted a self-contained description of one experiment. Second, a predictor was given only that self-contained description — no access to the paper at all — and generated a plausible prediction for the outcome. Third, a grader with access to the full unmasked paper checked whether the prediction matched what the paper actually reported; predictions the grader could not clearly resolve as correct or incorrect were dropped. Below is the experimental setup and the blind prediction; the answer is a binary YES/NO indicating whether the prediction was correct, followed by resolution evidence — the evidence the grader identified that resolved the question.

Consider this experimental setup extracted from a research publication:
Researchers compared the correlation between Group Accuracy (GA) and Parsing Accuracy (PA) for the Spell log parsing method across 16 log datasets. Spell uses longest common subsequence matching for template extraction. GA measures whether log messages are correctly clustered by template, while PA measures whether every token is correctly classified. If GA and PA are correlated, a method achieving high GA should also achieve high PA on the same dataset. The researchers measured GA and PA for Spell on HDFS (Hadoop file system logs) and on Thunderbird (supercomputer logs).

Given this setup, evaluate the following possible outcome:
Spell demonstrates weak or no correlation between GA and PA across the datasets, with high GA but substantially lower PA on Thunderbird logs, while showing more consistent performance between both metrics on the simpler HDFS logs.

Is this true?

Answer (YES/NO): NO